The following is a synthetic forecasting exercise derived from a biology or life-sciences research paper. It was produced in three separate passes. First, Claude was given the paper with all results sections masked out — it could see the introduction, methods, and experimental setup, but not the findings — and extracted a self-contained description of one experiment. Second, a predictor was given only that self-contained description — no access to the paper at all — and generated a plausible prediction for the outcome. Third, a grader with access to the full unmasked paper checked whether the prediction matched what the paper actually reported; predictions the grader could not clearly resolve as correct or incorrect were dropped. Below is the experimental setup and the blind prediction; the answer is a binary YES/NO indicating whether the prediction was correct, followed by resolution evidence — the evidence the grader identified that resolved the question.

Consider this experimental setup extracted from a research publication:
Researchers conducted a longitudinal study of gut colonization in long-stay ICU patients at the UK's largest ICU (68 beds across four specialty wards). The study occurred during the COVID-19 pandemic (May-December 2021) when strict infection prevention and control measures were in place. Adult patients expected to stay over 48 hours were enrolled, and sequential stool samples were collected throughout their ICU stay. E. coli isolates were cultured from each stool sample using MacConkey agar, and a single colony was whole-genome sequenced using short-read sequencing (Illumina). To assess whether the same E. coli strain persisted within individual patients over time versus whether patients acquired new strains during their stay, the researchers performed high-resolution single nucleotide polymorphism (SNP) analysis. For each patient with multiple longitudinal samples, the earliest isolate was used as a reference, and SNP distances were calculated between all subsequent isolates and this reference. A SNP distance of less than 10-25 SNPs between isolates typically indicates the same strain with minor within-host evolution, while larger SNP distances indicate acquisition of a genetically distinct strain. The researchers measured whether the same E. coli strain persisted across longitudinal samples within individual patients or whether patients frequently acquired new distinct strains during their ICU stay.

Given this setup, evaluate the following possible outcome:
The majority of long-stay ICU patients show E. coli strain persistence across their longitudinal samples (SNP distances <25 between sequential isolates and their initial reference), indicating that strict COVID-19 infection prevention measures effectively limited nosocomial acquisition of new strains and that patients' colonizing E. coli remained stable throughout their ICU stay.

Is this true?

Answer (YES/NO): NO